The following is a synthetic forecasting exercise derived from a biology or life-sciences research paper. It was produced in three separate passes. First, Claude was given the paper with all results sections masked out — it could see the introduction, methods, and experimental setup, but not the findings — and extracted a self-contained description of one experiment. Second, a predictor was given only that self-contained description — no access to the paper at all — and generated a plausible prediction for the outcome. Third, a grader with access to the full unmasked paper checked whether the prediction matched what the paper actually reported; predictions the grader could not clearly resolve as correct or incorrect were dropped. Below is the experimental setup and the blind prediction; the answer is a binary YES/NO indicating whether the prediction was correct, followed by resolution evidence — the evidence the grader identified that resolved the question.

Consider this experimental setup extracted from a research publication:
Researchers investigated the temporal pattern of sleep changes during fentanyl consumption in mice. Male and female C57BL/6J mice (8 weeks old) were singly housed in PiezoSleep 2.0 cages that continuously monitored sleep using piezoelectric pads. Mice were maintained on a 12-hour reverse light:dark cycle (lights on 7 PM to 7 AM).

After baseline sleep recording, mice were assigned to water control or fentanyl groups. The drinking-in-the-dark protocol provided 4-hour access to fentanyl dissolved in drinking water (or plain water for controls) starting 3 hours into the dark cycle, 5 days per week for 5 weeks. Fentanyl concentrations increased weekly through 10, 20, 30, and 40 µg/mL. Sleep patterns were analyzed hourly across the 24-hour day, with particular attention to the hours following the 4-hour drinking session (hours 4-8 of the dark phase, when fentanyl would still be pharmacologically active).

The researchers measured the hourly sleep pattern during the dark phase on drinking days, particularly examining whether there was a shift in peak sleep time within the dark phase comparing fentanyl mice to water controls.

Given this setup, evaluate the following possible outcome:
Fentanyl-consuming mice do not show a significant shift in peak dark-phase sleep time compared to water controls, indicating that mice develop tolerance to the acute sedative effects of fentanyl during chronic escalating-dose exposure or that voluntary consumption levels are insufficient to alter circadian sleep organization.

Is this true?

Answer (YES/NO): NO